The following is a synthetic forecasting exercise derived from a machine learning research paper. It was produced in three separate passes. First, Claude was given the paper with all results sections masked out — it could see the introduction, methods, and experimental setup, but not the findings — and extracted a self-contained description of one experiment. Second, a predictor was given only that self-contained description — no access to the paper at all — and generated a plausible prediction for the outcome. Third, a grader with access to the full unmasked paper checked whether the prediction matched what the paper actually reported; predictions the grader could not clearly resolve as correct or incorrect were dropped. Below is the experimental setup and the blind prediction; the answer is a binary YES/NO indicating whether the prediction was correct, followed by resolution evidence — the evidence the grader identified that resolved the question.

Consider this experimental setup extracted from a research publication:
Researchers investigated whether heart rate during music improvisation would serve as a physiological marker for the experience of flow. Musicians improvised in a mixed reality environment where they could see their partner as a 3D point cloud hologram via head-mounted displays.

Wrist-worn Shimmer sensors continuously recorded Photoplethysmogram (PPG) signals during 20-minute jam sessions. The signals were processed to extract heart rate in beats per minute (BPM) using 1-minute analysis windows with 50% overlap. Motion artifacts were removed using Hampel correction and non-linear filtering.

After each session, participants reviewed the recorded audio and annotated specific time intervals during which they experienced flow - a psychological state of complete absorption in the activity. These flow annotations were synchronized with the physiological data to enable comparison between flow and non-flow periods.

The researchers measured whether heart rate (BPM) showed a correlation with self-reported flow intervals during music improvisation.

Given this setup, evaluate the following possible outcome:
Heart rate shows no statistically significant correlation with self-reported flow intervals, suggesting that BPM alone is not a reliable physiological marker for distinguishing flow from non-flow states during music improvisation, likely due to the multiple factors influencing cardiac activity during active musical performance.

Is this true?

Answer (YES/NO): NO